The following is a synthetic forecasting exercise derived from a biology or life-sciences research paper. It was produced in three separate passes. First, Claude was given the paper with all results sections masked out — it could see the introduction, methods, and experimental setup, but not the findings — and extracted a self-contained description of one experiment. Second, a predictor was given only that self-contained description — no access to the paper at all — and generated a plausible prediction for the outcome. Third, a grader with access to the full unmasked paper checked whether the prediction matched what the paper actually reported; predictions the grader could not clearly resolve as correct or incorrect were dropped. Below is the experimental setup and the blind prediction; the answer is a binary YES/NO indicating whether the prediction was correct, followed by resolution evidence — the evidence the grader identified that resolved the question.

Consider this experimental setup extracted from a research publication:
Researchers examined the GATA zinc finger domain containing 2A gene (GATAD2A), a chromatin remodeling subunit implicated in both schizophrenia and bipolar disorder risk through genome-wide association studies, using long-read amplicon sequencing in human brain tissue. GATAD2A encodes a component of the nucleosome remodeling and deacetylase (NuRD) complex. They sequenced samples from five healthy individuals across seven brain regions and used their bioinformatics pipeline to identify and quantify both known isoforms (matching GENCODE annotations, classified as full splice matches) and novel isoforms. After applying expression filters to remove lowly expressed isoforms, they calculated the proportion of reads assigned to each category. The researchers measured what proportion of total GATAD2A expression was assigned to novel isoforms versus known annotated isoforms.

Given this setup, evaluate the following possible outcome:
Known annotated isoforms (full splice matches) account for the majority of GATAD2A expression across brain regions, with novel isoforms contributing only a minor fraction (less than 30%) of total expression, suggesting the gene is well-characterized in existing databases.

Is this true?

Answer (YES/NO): NO